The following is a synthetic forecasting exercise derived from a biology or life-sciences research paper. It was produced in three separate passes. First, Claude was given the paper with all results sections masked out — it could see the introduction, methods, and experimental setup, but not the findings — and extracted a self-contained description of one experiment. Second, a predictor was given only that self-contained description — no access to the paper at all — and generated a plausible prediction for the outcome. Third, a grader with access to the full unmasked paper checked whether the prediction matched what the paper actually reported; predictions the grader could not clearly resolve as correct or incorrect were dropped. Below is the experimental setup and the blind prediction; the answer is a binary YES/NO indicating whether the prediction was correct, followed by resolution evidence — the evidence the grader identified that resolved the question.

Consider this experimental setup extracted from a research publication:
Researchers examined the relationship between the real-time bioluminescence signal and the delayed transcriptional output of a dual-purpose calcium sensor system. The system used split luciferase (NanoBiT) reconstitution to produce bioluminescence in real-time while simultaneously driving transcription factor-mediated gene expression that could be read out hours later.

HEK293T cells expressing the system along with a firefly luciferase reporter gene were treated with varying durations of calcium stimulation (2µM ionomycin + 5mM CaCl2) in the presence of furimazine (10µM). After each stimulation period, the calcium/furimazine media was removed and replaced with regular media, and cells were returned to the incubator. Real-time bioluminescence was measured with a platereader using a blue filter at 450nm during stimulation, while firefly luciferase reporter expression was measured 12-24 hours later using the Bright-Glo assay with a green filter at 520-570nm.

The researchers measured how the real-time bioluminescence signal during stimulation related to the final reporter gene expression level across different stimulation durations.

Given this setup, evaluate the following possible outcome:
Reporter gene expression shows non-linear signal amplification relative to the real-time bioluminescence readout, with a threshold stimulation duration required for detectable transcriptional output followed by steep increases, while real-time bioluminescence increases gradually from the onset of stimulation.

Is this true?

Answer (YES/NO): NO